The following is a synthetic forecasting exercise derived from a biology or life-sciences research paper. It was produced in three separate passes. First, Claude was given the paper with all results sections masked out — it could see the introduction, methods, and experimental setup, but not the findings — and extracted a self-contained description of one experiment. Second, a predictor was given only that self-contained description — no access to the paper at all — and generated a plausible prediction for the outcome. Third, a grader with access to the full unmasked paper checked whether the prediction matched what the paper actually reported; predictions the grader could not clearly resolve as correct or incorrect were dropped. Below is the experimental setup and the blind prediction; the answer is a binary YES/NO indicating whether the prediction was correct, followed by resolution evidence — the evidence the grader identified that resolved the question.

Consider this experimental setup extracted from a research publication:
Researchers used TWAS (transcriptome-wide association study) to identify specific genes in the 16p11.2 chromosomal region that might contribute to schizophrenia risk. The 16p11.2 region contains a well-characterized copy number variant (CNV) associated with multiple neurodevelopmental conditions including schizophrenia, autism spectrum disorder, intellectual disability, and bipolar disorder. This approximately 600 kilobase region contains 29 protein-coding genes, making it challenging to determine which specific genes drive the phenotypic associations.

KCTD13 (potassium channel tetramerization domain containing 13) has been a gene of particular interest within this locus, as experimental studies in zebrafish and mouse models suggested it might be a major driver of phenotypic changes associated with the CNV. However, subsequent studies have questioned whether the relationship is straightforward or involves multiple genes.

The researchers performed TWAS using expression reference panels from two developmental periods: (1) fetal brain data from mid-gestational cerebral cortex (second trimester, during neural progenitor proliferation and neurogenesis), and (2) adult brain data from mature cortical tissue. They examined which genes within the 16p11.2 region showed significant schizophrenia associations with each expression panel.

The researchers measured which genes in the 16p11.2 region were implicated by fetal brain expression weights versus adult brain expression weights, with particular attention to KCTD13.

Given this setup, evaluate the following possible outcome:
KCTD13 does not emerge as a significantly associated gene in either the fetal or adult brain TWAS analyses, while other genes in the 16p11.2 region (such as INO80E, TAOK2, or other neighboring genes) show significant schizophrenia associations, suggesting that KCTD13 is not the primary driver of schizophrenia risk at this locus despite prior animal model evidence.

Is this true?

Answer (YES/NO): NO